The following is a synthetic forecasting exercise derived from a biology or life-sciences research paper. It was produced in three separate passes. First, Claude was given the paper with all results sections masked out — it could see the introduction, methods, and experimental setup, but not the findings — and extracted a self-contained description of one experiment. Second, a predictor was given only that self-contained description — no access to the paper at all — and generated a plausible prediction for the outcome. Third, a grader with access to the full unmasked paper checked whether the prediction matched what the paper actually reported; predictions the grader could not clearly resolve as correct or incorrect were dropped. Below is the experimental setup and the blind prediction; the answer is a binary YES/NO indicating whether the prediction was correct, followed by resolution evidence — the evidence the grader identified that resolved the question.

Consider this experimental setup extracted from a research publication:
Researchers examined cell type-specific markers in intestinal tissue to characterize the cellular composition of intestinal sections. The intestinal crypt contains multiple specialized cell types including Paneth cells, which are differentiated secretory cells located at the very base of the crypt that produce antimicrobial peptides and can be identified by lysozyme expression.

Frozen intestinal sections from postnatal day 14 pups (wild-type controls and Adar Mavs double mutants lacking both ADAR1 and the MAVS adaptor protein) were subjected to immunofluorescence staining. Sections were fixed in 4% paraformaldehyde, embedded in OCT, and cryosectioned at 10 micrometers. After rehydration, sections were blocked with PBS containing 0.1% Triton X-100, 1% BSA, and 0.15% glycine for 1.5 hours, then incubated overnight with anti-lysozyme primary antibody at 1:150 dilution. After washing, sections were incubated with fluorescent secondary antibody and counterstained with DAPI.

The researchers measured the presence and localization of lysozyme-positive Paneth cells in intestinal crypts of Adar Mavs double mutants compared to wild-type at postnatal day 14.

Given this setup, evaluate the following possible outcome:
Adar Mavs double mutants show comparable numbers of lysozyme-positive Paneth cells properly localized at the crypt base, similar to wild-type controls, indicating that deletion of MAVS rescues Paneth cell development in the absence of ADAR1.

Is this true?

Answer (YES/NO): NO